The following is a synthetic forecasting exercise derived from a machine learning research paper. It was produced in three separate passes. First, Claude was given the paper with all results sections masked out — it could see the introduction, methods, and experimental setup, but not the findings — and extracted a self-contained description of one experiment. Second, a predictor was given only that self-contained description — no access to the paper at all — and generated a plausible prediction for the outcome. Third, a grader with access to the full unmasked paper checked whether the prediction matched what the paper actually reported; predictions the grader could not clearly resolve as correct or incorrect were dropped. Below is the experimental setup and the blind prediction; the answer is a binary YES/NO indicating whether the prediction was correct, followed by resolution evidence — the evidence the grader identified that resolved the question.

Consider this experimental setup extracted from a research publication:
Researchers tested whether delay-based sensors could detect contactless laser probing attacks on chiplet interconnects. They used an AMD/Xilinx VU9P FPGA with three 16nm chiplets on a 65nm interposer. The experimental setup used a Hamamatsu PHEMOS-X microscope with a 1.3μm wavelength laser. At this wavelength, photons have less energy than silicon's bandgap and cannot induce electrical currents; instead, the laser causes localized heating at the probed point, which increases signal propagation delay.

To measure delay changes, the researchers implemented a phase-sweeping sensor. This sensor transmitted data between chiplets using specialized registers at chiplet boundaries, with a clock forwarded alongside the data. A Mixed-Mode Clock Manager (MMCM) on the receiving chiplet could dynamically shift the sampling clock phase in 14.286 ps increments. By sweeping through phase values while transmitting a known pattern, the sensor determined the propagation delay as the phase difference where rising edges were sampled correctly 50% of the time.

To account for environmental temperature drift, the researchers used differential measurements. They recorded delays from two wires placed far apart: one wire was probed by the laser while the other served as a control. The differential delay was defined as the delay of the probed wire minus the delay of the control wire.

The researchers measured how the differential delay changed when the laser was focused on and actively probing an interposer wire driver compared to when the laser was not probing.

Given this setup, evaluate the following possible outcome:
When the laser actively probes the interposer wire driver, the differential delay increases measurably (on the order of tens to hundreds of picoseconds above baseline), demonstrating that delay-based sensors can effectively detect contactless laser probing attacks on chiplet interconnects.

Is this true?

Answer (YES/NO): NO